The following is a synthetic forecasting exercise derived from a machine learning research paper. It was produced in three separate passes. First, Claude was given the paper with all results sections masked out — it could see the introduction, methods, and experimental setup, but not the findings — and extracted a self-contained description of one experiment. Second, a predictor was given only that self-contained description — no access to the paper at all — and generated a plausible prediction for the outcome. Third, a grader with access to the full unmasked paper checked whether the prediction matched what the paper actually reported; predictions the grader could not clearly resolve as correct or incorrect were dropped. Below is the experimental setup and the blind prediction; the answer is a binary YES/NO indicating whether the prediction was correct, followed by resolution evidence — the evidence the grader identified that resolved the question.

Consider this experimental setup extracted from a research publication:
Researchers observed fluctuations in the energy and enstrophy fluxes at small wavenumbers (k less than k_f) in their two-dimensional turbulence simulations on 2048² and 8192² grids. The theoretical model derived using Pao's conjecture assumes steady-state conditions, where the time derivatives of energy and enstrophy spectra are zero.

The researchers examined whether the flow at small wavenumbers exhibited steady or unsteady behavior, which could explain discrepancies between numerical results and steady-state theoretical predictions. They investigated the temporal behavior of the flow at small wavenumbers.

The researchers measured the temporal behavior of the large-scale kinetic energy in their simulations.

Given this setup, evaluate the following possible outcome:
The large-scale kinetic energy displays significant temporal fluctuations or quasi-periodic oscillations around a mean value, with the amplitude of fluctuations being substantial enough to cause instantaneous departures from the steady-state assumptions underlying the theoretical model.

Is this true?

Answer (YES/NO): NO